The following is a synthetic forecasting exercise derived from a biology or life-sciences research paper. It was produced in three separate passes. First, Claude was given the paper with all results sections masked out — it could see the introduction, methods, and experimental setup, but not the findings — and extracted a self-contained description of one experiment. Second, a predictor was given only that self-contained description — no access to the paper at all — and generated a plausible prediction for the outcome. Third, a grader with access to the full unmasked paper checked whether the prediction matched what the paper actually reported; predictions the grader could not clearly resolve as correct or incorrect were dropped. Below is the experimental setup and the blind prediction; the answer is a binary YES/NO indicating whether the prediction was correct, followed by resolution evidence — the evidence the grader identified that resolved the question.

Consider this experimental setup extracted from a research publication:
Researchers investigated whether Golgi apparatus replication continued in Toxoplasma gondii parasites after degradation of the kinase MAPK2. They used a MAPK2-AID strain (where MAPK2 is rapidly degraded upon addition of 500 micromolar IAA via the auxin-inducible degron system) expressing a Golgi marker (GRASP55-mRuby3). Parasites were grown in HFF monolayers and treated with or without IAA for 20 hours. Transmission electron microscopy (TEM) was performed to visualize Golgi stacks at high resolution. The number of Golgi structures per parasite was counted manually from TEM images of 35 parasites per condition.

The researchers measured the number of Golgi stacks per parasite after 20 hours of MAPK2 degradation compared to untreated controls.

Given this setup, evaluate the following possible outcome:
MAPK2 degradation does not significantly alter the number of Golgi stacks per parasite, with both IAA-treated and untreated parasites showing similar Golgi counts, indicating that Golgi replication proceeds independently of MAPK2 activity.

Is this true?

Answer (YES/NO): NO